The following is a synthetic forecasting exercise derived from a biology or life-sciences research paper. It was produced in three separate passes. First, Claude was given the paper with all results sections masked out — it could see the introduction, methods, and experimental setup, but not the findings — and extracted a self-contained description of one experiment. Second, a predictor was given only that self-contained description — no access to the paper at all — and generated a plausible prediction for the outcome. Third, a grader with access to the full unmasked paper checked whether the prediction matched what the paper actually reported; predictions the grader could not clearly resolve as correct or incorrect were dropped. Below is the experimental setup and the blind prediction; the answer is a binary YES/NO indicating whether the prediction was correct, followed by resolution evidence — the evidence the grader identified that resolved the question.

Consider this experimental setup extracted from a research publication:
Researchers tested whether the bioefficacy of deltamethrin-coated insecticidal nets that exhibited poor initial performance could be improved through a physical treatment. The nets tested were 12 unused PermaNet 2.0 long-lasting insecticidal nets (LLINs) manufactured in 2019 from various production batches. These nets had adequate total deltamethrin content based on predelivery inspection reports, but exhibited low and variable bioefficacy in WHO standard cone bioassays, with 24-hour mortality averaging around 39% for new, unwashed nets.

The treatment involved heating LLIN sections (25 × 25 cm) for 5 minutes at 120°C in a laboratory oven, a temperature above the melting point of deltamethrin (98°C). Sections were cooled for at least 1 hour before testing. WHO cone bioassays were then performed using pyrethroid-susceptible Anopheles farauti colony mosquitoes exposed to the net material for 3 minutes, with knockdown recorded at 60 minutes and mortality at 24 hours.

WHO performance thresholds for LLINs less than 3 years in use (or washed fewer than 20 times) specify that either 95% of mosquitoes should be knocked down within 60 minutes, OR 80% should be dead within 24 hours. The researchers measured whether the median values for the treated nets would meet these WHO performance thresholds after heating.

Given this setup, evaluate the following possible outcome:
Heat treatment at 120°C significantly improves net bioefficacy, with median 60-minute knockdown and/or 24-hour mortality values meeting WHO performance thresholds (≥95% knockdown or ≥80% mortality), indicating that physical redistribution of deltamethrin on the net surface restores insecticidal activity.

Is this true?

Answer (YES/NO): NO